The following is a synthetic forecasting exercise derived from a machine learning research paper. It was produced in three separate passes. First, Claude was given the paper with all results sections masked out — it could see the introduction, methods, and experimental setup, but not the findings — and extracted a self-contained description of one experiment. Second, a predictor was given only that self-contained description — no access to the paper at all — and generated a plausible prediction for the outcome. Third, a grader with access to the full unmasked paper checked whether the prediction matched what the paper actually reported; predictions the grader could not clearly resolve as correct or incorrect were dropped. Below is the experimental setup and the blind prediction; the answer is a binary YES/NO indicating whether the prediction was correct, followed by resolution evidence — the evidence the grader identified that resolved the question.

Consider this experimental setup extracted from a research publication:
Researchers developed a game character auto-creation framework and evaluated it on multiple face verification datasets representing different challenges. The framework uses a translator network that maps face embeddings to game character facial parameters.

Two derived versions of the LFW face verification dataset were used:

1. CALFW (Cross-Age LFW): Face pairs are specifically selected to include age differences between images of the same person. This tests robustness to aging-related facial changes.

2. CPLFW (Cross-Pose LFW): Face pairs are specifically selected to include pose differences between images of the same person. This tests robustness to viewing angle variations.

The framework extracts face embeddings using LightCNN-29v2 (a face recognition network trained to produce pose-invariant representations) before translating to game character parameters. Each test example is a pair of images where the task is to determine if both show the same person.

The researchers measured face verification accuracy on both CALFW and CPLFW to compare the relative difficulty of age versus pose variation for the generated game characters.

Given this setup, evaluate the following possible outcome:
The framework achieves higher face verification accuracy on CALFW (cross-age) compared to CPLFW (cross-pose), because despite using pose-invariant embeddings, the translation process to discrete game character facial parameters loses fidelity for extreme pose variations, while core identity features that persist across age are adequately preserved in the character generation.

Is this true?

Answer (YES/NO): YES